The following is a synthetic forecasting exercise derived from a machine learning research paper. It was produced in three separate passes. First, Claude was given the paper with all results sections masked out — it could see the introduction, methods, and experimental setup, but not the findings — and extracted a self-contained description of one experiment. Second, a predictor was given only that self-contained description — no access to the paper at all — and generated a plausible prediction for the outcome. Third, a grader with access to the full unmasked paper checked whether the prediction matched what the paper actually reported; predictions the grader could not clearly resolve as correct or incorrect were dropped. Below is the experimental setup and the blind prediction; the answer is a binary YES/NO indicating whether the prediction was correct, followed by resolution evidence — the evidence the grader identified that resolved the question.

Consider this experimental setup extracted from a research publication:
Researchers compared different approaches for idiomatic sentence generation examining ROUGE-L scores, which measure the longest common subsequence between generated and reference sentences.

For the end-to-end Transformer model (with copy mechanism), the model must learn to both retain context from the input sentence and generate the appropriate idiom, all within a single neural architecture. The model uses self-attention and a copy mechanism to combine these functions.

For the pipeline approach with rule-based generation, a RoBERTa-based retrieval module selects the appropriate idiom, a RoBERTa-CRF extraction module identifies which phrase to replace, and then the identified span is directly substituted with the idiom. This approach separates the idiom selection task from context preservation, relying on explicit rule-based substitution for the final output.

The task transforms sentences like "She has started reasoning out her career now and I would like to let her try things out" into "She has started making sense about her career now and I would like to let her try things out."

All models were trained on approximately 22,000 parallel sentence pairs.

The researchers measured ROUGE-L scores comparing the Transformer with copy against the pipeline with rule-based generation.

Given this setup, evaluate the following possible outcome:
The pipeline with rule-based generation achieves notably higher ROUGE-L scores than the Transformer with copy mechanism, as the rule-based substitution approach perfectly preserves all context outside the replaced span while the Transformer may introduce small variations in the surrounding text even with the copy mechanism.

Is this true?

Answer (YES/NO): YES